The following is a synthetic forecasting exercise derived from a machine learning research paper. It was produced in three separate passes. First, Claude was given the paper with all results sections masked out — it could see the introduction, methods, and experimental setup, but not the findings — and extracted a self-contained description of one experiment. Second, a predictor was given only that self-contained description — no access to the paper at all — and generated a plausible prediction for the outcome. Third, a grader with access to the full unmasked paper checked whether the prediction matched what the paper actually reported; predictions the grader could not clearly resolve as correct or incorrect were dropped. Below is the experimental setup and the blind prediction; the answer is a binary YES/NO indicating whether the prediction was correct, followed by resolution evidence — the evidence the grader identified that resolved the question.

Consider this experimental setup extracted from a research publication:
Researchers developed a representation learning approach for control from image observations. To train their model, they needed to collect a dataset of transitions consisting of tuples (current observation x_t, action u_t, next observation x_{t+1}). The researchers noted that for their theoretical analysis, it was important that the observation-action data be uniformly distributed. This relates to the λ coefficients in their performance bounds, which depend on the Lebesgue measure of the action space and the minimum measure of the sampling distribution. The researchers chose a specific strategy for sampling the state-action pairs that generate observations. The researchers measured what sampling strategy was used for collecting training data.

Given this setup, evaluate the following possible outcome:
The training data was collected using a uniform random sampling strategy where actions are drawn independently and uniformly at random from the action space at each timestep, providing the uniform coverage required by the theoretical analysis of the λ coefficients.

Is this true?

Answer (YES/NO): NO